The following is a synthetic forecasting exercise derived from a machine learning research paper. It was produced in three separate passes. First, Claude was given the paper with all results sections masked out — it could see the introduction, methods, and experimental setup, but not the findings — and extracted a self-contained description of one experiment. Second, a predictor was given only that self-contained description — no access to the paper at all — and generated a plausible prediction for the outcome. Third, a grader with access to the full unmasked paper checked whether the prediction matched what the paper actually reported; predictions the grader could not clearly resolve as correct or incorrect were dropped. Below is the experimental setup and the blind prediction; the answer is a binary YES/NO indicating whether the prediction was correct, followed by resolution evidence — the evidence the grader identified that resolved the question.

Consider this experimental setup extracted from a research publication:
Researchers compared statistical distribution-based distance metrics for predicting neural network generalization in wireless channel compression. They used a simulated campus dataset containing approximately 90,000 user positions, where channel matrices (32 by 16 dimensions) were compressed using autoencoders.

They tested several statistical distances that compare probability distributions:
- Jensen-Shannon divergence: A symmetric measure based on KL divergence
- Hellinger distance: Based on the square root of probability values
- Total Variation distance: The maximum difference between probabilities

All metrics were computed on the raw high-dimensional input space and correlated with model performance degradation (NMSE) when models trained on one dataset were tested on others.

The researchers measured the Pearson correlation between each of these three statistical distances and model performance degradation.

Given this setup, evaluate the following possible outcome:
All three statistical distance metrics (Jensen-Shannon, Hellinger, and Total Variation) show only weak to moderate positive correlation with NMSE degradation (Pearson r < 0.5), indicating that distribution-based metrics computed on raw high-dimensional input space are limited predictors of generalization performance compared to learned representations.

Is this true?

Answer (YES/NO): YES